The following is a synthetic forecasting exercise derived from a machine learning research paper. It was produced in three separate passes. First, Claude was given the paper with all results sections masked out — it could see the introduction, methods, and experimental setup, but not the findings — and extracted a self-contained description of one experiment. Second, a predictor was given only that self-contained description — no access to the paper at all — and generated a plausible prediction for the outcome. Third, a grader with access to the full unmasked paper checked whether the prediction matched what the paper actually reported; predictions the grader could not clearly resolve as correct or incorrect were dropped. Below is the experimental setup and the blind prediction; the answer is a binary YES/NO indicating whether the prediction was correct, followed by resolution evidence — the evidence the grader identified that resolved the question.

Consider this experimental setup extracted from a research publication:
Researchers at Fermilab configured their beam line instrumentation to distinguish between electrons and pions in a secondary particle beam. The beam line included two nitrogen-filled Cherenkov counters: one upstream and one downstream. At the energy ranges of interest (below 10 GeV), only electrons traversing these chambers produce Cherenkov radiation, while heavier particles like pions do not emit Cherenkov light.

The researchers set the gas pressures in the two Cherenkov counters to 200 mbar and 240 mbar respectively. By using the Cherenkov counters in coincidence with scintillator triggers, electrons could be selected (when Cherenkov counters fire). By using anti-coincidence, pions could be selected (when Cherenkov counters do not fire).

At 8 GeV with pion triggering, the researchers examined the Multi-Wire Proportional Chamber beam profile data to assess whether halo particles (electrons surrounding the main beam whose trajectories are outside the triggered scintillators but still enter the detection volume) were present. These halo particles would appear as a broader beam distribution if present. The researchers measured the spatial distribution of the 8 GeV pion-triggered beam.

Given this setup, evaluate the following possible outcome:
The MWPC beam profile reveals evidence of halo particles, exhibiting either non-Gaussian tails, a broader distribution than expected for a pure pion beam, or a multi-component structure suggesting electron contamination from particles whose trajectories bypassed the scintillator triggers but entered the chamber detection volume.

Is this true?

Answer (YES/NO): NO